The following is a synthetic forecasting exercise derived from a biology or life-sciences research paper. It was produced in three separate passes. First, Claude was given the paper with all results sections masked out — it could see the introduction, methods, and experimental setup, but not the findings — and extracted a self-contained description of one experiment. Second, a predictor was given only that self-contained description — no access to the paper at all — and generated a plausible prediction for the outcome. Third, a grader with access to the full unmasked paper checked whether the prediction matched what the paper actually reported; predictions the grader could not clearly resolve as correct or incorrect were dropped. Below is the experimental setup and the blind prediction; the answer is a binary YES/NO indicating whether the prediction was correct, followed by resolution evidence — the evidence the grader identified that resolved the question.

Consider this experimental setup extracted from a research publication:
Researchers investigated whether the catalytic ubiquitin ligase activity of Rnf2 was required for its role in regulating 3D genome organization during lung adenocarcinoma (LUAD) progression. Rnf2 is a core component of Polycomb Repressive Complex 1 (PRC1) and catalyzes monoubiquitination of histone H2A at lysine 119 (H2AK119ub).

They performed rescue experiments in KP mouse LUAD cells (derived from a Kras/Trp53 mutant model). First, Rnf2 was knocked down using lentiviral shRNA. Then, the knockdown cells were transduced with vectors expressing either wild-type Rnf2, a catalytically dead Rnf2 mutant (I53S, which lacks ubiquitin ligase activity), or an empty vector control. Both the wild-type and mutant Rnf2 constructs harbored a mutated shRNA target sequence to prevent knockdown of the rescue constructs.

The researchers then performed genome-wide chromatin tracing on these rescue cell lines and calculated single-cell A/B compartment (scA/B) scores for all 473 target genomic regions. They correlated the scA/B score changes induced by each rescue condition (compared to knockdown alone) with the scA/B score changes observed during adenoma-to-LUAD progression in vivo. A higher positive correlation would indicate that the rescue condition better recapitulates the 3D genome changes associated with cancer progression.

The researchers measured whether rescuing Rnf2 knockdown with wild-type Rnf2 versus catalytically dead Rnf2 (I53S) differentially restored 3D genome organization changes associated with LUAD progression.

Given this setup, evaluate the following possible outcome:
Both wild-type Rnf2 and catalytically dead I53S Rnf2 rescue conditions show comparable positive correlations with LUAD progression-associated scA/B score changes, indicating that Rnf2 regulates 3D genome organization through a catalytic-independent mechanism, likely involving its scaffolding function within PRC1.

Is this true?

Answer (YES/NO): NO